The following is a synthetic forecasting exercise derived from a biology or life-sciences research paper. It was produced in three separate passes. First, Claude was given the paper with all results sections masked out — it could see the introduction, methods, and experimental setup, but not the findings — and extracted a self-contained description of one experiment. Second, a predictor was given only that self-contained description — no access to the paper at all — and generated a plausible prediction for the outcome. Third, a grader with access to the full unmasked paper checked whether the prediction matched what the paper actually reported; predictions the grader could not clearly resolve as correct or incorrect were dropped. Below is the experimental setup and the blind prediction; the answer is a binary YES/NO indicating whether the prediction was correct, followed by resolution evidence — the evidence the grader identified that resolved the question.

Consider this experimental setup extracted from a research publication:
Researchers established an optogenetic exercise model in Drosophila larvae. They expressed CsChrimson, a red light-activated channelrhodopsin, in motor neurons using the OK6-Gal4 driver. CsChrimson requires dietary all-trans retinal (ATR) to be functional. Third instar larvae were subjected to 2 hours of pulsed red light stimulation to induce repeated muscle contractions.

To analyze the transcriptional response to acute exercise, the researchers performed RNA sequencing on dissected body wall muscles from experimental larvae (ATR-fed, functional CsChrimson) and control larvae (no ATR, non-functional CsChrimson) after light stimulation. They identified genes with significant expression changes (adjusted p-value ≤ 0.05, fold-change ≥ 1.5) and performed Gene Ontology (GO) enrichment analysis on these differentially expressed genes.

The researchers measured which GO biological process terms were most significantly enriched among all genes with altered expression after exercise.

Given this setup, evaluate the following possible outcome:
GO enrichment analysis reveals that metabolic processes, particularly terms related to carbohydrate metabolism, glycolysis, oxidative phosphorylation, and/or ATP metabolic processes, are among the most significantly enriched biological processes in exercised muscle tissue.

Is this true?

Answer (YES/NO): NO